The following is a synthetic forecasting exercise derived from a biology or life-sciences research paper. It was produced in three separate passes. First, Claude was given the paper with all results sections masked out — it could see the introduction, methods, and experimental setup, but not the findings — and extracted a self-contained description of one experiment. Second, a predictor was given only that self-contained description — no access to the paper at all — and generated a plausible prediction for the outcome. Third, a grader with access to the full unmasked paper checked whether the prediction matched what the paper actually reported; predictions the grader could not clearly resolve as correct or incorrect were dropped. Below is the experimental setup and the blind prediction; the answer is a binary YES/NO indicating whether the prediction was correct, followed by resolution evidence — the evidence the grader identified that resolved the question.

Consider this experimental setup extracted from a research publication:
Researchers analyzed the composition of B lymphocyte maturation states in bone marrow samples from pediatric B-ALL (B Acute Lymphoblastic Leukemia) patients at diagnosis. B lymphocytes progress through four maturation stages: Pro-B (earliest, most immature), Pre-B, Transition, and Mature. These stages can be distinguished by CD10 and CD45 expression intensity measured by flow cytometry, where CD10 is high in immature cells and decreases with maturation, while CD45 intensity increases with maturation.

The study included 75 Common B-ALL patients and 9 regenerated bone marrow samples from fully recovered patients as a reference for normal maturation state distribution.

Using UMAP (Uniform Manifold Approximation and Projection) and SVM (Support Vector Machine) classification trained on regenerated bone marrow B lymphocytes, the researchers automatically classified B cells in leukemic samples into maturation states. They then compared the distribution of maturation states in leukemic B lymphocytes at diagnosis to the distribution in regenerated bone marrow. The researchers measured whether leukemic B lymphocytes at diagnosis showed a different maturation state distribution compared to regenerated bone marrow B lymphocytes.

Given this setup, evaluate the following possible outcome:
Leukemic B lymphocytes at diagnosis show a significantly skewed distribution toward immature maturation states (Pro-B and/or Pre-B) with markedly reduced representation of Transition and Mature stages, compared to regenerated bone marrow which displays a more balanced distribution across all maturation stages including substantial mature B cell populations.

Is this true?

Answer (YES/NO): YES